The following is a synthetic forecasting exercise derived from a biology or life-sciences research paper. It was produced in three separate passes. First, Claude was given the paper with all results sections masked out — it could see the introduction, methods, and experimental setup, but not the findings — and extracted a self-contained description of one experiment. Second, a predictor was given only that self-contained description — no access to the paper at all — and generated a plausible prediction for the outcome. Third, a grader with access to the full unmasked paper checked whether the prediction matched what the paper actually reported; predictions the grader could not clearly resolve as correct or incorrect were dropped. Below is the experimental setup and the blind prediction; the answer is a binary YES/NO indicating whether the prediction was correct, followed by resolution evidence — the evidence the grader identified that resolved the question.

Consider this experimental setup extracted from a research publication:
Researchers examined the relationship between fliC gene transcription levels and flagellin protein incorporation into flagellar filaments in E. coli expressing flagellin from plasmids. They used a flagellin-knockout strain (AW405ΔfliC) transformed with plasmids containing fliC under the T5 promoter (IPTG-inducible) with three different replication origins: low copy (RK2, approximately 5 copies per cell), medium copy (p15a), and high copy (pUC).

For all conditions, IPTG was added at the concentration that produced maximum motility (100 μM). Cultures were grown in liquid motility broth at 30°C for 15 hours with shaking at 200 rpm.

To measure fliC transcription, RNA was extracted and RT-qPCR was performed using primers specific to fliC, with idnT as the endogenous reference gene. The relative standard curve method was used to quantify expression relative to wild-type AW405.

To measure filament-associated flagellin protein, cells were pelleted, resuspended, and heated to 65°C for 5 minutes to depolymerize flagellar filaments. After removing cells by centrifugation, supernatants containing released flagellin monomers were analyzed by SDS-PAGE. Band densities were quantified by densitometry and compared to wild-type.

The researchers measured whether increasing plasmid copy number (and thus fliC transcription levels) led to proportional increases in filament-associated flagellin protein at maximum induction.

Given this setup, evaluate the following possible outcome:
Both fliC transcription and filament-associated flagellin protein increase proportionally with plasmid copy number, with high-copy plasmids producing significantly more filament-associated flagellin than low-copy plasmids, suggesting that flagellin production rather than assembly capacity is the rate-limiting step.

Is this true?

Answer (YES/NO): NO